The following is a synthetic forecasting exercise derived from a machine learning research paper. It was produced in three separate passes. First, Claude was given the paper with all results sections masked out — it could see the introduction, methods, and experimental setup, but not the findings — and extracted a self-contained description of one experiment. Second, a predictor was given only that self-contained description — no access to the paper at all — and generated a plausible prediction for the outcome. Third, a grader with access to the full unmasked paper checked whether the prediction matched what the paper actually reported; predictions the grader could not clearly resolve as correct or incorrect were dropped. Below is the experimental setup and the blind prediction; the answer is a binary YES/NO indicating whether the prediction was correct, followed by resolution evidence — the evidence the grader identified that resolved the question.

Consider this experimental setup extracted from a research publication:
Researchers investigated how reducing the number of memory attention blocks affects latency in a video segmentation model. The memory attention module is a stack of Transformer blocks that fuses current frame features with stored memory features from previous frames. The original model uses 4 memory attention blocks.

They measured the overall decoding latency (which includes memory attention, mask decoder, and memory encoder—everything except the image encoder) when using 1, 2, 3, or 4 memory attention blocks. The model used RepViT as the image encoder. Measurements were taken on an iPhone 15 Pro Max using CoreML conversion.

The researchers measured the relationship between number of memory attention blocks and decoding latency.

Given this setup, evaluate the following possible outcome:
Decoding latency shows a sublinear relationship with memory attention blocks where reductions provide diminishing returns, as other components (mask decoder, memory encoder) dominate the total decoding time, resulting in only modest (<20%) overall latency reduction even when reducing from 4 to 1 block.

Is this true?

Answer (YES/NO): NO